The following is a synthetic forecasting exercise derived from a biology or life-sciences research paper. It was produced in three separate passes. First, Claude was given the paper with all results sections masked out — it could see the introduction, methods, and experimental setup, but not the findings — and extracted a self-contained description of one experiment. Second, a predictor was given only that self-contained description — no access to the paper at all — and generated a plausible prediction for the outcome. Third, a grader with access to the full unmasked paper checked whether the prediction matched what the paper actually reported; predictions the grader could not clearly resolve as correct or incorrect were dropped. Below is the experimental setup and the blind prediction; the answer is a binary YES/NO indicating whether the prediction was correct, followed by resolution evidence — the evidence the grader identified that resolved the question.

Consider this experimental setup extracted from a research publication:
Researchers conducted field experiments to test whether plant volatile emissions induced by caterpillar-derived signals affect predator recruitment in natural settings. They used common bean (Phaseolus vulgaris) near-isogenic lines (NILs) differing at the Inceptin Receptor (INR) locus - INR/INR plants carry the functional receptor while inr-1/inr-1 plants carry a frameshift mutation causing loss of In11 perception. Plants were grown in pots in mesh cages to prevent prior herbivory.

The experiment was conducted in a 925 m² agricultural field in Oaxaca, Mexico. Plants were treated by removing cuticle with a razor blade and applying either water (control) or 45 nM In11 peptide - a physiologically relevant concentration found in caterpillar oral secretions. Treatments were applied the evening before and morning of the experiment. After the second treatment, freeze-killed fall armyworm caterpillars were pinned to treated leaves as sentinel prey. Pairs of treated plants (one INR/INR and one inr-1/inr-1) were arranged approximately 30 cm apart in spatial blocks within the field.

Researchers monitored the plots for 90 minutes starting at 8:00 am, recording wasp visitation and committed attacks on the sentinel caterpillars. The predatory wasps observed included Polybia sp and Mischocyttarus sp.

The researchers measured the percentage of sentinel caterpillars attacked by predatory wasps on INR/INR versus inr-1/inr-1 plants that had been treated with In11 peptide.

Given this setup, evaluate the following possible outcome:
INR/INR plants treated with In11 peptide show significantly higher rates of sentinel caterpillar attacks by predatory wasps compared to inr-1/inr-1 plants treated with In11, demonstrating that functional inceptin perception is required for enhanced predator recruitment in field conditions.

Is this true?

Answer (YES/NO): YES